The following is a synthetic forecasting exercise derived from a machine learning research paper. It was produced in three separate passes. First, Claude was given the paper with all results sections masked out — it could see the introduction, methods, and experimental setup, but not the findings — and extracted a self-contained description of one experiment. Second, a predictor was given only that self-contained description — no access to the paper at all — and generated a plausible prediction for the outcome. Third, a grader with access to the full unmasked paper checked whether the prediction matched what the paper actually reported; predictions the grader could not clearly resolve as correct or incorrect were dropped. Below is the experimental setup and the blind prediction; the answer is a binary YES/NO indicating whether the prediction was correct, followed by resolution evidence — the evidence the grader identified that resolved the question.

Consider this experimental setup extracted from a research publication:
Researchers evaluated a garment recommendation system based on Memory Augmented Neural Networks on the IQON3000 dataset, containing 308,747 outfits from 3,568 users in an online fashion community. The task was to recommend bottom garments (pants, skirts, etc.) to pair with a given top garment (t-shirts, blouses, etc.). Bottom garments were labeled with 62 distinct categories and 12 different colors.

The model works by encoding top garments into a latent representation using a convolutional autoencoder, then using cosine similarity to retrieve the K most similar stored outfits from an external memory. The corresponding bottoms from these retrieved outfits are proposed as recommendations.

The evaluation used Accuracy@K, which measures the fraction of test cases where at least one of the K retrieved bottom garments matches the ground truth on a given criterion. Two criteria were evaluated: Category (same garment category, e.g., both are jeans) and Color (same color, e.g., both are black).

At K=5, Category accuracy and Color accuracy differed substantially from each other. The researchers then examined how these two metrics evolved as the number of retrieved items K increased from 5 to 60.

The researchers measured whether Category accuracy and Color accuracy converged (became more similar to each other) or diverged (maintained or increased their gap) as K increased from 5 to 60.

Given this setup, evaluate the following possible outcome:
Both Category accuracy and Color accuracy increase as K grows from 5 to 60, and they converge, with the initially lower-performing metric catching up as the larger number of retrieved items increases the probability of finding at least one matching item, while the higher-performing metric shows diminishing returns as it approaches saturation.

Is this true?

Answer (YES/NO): YES